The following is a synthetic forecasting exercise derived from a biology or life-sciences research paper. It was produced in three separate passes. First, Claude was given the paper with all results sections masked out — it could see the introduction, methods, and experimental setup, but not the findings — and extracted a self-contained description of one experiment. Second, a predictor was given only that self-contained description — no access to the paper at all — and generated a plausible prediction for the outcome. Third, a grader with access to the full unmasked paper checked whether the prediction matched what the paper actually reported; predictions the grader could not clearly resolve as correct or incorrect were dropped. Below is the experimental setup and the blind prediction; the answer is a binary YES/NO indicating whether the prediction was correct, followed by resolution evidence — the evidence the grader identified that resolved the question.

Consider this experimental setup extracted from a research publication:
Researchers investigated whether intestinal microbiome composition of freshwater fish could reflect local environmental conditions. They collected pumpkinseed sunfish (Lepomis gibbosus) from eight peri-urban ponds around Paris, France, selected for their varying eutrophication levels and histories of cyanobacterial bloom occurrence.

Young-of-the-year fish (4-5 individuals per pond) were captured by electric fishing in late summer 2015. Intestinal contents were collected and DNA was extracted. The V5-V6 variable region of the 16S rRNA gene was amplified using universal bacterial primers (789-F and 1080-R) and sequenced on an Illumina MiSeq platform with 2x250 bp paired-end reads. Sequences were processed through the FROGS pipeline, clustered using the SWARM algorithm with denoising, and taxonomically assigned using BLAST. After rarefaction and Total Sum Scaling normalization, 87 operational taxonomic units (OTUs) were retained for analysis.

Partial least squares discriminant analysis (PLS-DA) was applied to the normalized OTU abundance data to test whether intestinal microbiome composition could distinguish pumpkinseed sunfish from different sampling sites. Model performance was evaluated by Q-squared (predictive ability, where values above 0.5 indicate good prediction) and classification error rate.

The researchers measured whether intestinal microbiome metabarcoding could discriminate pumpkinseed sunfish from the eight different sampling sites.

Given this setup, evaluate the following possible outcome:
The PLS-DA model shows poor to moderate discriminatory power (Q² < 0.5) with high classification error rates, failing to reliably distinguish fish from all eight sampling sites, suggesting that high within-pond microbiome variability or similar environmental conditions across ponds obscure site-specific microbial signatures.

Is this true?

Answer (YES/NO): YES